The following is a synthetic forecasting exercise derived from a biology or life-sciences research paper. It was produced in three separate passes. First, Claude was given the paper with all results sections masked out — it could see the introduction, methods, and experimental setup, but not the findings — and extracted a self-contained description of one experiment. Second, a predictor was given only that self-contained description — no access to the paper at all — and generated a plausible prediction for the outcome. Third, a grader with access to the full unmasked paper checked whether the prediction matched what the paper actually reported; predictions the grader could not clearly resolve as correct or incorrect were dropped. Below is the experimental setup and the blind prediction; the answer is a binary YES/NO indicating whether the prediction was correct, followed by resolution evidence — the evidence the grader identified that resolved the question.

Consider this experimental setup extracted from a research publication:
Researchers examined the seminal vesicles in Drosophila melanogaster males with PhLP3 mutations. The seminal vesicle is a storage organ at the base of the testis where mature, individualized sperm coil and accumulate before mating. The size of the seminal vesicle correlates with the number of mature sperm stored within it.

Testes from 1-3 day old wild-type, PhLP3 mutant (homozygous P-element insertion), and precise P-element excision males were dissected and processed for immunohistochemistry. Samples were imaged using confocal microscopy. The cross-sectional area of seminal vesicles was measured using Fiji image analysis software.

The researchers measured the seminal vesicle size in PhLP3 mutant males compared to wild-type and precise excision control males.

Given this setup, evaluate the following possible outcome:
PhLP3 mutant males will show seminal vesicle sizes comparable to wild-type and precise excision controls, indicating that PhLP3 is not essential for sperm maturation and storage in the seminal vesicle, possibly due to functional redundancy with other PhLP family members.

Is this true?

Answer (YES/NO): NO